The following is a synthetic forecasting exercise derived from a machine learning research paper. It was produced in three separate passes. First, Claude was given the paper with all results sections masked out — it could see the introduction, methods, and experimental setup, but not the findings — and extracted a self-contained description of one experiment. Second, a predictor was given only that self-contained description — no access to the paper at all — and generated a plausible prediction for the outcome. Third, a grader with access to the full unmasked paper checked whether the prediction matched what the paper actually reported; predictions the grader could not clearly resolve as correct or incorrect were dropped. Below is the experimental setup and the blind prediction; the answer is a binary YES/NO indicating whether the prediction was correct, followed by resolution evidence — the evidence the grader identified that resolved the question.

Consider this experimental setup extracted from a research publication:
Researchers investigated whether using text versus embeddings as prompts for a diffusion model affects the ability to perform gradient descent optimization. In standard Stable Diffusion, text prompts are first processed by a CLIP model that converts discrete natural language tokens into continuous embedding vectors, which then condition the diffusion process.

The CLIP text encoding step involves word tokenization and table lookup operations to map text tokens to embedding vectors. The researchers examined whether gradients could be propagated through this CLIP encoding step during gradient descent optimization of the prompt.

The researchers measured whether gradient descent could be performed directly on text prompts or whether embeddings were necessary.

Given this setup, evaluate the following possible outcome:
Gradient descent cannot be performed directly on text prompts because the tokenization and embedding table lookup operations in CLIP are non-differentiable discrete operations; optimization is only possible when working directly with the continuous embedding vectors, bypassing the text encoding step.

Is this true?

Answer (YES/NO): YES